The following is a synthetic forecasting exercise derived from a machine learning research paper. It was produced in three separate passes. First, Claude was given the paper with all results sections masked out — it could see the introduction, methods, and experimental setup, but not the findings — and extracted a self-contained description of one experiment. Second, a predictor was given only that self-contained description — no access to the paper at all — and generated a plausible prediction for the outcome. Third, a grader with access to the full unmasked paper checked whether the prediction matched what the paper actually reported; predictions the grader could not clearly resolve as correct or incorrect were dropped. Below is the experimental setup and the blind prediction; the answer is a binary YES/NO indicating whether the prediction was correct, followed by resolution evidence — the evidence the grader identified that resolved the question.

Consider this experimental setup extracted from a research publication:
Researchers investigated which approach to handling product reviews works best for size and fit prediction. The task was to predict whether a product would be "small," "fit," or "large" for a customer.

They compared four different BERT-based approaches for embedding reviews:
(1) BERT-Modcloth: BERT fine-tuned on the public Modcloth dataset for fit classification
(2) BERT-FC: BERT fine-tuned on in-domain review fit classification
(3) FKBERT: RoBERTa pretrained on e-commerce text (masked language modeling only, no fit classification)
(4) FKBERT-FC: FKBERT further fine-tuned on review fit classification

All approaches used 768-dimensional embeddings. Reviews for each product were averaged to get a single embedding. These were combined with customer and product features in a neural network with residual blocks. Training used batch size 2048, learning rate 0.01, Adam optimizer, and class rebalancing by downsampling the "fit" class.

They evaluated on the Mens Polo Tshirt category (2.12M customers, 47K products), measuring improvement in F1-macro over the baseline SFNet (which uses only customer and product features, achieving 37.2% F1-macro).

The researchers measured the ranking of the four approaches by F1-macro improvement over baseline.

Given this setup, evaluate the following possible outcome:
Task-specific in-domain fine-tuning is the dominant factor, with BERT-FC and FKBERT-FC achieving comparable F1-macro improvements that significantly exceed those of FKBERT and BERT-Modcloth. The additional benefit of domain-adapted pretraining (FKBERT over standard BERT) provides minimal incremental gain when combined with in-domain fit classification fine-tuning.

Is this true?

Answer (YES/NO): NO